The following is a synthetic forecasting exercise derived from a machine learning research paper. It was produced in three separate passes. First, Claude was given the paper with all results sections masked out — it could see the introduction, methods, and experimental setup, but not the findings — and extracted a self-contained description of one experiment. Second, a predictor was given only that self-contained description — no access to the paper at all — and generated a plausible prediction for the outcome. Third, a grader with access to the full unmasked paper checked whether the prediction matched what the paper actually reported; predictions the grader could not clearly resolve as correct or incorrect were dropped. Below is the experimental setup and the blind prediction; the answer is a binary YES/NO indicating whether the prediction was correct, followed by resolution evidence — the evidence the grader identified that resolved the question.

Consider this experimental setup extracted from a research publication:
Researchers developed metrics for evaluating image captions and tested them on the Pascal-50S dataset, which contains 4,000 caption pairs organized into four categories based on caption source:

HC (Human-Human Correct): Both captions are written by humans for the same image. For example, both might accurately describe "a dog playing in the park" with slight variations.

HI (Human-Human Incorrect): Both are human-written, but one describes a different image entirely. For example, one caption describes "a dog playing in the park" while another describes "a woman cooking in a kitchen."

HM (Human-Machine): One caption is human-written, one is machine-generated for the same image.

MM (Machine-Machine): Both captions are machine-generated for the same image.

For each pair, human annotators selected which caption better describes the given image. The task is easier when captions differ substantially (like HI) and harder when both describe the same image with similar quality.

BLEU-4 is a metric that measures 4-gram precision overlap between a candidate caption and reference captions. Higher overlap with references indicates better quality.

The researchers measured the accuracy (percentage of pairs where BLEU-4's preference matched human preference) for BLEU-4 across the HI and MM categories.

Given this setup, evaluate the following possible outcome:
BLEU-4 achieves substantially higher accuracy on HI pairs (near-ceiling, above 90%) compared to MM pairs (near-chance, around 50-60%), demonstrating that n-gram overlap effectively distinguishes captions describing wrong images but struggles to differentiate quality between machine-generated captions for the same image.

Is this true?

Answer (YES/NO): NO